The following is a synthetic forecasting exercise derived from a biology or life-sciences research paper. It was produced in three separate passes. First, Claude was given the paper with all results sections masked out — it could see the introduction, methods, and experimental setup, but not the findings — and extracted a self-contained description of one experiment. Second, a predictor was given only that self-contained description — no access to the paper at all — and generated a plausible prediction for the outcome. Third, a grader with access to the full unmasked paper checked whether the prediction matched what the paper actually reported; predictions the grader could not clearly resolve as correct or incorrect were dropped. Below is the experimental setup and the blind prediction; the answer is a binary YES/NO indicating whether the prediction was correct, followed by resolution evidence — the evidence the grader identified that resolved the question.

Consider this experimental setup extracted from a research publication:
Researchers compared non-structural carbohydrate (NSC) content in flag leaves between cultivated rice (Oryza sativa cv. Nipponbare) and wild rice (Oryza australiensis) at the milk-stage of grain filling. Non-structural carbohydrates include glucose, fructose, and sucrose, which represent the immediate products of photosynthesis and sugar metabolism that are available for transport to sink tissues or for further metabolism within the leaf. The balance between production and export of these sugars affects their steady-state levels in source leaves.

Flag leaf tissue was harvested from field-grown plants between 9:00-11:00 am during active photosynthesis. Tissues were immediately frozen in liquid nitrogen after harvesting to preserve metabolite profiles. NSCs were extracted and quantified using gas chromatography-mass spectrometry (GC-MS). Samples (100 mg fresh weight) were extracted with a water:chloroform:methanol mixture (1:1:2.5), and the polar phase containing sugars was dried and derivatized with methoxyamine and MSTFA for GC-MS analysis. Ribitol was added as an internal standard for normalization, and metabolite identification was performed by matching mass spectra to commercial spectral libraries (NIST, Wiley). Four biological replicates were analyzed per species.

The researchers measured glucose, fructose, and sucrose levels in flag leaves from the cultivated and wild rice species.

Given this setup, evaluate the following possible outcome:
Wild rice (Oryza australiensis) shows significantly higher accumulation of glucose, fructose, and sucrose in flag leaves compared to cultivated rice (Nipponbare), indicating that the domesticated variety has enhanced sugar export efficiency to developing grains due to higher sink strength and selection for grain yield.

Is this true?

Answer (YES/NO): NO